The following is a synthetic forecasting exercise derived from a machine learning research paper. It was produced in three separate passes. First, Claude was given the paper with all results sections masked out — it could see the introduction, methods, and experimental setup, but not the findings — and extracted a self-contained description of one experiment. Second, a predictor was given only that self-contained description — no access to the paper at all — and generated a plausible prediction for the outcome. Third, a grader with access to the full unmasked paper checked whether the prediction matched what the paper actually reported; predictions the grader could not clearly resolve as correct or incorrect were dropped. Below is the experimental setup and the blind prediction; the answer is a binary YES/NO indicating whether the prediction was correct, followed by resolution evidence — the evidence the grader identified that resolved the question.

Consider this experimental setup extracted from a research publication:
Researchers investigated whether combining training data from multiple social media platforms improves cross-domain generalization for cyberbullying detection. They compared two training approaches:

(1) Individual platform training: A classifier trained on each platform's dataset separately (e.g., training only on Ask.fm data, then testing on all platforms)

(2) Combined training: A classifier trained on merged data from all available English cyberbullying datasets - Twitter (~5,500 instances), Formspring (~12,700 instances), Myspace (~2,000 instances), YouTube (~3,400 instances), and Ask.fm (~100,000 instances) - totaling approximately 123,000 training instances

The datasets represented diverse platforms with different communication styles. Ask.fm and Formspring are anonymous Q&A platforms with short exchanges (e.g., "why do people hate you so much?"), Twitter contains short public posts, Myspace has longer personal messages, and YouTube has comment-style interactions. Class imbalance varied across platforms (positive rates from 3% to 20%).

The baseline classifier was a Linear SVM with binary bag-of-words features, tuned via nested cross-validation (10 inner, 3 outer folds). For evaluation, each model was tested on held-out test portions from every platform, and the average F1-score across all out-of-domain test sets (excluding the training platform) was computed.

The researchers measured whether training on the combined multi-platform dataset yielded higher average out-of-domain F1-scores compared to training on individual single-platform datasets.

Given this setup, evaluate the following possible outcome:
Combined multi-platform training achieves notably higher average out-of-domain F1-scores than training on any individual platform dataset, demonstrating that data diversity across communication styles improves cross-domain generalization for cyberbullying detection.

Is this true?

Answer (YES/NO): YES